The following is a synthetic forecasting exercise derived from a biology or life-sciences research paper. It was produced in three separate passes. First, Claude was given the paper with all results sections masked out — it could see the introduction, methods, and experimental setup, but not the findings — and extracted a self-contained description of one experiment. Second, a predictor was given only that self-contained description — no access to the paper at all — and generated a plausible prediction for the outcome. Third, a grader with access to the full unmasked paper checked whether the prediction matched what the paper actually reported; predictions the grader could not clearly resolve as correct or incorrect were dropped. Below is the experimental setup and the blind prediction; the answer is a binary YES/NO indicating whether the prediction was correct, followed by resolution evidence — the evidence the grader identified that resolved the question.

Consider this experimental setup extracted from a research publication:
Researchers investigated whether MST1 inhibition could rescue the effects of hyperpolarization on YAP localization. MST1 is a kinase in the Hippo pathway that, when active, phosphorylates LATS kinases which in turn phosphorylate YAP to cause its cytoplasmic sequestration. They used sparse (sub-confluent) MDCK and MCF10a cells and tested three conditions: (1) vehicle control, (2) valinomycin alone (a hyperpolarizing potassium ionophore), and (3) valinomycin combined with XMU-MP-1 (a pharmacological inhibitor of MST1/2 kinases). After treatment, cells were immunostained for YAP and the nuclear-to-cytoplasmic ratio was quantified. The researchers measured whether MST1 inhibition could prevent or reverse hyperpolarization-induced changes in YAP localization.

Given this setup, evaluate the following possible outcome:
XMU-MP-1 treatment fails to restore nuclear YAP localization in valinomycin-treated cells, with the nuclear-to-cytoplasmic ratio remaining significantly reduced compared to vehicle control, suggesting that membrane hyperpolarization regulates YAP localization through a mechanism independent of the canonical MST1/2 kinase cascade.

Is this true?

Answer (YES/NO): NO